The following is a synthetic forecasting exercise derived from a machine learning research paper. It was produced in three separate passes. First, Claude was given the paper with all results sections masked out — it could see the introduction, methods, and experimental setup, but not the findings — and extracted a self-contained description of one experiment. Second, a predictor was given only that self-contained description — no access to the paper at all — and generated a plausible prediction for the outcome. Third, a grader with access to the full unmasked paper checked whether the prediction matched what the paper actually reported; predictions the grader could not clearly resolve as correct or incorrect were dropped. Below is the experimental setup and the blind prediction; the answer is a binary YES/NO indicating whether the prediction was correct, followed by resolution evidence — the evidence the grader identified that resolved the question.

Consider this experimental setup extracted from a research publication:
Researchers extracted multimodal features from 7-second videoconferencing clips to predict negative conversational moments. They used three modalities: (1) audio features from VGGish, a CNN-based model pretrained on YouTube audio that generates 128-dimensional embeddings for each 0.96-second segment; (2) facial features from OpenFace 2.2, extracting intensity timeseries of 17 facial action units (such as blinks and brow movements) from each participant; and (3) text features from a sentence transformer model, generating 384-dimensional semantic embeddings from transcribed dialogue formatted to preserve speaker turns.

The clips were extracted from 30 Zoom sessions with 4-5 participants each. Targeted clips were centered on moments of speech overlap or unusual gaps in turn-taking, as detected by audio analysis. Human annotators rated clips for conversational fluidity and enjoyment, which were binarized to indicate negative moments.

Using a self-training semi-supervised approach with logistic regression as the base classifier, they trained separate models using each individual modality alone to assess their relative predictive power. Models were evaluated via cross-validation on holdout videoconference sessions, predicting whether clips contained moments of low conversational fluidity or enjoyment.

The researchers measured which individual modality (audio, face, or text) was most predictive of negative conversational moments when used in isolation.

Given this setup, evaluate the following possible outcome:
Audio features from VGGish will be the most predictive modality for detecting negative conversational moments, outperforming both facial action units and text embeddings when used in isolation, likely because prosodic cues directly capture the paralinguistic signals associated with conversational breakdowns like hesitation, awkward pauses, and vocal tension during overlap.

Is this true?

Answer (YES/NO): YES